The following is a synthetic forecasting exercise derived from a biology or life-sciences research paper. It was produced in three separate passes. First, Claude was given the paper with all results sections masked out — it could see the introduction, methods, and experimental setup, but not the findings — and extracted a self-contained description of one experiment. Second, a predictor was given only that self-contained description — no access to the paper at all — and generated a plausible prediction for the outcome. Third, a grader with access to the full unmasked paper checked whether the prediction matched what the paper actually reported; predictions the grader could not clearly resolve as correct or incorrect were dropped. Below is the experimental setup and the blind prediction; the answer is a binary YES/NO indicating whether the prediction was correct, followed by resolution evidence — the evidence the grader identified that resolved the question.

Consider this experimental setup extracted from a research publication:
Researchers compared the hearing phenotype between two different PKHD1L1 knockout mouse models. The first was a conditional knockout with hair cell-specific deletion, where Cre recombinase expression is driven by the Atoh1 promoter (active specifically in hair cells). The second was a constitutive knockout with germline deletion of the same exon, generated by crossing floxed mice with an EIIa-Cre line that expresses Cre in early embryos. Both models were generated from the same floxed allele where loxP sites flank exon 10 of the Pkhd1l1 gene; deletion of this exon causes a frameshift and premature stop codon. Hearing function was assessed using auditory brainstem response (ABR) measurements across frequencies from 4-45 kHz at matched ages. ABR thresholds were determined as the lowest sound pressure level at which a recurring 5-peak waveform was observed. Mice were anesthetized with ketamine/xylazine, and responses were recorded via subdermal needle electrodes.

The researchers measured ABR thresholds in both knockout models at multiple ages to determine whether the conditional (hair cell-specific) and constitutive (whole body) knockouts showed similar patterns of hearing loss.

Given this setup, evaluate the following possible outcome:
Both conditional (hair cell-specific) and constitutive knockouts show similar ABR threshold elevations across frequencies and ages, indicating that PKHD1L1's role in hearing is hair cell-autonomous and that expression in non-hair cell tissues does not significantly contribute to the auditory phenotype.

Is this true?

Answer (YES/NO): YES